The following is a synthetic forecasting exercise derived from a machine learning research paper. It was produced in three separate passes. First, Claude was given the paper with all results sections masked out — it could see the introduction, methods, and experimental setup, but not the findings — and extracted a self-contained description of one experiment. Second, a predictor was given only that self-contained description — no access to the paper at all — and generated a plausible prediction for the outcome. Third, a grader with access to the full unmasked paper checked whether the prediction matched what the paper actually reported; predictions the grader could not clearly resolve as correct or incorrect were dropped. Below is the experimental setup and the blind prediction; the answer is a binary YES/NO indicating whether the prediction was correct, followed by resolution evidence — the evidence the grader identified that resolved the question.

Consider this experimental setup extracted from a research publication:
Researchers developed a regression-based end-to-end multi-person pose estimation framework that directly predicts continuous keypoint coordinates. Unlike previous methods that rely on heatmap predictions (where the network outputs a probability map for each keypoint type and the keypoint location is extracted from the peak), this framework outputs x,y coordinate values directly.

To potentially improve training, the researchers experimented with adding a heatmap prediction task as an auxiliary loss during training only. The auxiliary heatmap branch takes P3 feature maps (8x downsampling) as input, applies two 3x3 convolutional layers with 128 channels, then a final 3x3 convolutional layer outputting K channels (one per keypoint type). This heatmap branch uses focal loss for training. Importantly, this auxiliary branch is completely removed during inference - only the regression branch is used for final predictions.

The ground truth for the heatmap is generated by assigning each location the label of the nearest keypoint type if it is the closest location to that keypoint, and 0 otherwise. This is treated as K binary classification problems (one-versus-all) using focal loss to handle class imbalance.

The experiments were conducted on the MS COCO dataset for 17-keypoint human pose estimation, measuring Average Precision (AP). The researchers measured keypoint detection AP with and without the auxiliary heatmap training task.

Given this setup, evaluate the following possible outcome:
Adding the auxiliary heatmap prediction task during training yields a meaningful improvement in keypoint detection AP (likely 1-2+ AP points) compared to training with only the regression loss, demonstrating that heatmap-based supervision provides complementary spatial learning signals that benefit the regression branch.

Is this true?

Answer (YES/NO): YES